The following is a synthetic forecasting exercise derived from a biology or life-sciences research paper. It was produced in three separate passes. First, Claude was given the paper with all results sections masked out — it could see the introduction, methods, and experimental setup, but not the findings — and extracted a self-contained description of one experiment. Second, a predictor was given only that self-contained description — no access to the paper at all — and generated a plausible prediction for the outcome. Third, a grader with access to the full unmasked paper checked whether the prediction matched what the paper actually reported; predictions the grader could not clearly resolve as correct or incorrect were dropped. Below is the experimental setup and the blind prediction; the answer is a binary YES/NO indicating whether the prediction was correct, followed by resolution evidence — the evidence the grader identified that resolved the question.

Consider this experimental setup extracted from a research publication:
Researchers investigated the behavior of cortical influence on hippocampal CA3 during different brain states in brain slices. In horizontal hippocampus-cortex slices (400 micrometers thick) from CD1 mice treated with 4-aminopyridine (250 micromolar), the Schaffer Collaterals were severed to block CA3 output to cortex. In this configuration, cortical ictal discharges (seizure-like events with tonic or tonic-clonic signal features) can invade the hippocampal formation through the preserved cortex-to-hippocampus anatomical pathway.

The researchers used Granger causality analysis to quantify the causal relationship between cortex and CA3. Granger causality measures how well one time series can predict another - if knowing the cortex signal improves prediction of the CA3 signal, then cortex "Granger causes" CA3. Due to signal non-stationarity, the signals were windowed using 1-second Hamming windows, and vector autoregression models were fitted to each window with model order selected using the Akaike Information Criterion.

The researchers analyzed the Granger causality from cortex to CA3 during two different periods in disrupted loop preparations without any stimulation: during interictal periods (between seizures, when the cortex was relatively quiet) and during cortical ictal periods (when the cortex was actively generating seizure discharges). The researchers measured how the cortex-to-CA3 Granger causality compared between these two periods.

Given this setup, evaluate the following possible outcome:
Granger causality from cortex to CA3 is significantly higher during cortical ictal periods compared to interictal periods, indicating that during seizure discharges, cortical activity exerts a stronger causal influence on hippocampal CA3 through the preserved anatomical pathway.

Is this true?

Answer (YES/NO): YES